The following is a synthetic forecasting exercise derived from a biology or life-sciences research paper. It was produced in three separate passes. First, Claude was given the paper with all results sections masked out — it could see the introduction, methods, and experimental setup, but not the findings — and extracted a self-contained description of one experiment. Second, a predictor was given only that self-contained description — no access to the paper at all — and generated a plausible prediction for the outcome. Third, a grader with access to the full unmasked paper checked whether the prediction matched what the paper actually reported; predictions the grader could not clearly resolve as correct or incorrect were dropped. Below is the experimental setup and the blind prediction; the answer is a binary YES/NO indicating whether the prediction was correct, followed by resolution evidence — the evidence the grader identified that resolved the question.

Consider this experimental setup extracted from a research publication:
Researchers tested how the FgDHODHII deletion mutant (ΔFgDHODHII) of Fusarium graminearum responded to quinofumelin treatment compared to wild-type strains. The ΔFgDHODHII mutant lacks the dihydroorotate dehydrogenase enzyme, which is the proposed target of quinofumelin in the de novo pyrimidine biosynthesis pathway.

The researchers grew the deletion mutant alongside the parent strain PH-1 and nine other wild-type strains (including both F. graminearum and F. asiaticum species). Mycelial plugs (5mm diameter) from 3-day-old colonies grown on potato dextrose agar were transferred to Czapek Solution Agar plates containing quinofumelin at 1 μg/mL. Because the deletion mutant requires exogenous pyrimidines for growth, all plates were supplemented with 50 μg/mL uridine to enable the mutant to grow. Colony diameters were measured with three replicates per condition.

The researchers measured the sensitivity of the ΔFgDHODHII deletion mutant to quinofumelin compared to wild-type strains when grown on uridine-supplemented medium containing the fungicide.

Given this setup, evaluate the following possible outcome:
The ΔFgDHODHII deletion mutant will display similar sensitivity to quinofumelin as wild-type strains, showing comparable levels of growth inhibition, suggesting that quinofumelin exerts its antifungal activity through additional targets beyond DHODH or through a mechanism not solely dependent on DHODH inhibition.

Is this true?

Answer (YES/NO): NO